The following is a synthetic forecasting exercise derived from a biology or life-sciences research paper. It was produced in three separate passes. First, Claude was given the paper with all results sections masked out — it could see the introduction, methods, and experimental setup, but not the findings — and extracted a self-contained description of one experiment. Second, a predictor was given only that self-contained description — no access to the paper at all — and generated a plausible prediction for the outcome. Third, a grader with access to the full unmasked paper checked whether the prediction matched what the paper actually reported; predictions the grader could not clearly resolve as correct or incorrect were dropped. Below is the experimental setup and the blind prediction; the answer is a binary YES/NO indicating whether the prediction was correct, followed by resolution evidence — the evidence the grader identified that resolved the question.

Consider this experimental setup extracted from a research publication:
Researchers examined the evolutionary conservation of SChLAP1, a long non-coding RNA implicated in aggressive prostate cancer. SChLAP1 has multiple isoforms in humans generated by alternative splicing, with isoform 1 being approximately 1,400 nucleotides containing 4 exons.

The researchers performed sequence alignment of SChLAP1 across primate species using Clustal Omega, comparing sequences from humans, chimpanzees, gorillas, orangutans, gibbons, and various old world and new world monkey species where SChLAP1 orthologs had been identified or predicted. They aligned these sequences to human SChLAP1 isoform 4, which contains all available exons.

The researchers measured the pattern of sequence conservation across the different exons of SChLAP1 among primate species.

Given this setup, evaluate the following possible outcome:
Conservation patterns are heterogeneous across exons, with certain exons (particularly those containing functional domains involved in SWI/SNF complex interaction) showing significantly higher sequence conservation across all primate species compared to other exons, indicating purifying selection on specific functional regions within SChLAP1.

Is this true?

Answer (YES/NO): YES